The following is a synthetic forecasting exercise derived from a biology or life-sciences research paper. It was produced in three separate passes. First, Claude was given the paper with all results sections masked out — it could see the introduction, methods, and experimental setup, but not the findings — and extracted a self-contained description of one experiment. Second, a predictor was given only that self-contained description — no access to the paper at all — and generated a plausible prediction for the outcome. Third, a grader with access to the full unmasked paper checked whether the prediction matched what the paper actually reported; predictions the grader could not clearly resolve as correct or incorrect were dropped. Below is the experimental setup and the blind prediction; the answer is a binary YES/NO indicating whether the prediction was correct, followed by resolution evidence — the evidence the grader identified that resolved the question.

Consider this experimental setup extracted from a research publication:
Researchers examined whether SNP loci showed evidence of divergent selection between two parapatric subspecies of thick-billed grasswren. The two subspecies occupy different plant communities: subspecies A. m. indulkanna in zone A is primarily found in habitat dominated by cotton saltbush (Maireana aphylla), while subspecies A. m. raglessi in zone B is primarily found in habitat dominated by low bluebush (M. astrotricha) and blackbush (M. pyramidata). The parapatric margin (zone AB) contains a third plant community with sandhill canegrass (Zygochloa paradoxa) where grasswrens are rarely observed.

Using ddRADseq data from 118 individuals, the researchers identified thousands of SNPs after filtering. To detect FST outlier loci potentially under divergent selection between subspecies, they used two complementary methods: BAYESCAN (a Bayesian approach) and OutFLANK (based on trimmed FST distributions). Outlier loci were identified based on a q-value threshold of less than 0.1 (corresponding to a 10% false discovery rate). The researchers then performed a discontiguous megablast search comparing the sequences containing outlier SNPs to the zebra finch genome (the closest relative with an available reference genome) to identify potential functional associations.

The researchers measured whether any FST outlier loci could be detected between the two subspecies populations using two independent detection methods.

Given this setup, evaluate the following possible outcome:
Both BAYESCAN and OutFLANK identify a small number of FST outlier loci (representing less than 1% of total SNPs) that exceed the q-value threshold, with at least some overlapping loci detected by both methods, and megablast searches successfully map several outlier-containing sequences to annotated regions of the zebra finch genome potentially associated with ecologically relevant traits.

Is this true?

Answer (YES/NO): NO